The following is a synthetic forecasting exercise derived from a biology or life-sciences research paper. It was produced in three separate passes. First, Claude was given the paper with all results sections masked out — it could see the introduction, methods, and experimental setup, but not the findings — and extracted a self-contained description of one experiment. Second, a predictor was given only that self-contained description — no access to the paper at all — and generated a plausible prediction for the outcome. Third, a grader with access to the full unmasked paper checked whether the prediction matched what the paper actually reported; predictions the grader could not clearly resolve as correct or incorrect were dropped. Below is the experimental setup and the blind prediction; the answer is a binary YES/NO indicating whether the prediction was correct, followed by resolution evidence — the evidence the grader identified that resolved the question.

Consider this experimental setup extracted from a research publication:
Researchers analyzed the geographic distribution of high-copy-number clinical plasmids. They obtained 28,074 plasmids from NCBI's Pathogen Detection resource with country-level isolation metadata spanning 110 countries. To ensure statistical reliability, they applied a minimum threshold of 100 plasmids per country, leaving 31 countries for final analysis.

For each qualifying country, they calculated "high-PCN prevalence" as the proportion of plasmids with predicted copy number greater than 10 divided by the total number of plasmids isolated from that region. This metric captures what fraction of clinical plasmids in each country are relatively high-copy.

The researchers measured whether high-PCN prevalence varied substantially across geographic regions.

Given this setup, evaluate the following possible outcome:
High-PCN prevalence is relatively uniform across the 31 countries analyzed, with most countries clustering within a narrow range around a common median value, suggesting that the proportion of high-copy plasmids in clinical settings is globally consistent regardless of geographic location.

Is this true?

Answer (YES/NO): NO